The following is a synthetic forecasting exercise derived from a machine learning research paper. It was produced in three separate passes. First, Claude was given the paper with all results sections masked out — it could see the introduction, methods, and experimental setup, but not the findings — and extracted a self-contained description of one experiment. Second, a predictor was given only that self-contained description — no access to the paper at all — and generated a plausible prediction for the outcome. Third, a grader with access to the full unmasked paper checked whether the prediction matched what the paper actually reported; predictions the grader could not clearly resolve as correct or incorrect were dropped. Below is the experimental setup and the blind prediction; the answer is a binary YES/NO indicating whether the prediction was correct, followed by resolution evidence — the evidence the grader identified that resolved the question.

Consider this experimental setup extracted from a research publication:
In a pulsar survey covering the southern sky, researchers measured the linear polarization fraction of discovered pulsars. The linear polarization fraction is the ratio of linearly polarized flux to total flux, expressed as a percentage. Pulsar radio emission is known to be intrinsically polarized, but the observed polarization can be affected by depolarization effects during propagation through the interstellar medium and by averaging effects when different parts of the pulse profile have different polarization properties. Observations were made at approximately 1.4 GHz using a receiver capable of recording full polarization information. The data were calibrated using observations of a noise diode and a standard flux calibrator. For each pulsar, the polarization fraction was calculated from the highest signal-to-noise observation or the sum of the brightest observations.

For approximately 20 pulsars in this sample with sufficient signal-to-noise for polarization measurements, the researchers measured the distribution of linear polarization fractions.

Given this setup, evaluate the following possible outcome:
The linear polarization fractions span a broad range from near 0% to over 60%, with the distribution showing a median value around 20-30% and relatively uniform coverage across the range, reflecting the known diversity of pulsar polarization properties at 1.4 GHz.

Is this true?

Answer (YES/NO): NO